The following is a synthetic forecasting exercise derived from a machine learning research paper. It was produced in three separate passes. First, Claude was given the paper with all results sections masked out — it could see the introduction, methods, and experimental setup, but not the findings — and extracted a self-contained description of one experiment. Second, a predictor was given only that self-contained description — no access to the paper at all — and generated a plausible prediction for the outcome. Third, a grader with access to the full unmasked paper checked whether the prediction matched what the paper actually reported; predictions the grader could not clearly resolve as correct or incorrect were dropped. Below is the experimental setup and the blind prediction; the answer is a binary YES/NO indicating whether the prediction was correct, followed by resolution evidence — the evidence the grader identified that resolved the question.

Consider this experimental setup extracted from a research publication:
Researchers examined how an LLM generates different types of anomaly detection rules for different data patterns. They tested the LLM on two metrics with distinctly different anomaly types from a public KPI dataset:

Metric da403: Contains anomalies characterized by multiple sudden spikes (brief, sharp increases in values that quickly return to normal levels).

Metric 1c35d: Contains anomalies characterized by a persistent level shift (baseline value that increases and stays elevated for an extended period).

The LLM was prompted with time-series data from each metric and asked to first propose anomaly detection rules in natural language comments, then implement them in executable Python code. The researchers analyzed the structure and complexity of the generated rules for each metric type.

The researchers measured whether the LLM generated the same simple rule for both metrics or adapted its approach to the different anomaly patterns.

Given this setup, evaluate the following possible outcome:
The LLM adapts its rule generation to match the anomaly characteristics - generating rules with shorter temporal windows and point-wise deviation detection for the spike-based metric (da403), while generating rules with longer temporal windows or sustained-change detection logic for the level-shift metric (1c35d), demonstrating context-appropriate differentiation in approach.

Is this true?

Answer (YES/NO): NO